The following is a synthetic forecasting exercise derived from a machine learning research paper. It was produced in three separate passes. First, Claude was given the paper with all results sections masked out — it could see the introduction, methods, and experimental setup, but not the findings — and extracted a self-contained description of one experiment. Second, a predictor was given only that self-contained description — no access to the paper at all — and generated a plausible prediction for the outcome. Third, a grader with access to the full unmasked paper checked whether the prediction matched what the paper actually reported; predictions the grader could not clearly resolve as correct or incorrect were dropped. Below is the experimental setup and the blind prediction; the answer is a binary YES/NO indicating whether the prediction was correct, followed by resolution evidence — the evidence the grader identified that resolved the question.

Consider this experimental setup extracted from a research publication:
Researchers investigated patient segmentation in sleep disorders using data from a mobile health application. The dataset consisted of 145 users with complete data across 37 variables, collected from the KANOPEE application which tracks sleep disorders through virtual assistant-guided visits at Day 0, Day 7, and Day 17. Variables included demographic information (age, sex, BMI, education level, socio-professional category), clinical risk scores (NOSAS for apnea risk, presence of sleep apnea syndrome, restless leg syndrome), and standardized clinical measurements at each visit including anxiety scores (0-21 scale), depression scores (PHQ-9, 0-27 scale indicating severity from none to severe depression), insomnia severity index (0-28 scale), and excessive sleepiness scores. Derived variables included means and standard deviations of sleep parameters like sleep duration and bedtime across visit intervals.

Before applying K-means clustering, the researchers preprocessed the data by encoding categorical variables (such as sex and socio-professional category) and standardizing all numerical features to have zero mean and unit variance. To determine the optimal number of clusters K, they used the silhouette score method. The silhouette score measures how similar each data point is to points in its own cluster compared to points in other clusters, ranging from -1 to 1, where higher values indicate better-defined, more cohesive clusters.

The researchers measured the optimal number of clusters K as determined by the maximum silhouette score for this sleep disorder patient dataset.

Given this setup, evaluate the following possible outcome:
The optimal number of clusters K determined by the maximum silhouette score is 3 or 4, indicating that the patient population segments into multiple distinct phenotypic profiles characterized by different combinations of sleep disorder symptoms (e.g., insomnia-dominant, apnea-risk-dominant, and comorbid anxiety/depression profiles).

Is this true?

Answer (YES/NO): NO